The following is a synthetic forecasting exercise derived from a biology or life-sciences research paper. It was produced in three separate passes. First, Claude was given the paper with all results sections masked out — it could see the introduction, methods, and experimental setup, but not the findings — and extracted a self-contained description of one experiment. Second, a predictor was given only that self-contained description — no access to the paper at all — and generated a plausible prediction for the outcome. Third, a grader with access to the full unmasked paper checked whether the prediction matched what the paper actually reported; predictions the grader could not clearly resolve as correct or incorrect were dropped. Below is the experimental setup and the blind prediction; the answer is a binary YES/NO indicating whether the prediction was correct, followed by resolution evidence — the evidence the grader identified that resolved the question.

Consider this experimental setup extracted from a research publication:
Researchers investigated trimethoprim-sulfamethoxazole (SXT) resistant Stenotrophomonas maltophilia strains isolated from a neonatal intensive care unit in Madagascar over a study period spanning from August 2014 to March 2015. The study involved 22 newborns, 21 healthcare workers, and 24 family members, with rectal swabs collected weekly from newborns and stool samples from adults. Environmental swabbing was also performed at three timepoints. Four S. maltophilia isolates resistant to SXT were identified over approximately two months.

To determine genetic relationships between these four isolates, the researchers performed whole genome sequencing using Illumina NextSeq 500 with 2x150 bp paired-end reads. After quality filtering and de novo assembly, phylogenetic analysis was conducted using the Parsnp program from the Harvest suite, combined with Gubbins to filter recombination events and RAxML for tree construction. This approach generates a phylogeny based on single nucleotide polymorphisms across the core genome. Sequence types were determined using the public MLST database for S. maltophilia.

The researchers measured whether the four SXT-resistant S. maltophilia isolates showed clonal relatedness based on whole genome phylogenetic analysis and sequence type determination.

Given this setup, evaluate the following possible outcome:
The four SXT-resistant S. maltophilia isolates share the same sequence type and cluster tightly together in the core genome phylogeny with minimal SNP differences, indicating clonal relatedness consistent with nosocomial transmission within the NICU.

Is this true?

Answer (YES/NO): YES